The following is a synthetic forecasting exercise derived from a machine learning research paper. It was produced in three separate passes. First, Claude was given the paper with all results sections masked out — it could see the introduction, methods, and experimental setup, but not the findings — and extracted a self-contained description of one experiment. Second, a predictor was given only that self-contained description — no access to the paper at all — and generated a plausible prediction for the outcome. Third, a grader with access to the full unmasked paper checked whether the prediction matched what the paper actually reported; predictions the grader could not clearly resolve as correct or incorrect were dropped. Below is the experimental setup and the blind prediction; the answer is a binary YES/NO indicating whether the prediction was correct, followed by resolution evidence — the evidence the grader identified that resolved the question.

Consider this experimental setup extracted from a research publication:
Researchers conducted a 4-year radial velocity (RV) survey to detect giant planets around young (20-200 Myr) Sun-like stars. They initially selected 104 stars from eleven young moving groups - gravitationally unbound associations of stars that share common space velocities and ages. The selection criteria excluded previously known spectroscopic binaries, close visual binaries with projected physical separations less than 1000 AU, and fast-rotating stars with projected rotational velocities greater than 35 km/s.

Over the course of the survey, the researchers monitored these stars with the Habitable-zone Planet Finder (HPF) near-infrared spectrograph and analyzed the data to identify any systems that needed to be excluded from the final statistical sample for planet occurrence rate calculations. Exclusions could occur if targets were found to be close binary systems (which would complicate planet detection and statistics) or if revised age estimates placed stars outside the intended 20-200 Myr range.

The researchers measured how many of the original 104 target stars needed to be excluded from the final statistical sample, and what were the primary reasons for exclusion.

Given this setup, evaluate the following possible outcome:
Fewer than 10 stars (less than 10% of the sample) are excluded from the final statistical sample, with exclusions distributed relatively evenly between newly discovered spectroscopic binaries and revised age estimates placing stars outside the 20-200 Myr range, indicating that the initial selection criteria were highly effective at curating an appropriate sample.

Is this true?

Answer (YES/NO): NO